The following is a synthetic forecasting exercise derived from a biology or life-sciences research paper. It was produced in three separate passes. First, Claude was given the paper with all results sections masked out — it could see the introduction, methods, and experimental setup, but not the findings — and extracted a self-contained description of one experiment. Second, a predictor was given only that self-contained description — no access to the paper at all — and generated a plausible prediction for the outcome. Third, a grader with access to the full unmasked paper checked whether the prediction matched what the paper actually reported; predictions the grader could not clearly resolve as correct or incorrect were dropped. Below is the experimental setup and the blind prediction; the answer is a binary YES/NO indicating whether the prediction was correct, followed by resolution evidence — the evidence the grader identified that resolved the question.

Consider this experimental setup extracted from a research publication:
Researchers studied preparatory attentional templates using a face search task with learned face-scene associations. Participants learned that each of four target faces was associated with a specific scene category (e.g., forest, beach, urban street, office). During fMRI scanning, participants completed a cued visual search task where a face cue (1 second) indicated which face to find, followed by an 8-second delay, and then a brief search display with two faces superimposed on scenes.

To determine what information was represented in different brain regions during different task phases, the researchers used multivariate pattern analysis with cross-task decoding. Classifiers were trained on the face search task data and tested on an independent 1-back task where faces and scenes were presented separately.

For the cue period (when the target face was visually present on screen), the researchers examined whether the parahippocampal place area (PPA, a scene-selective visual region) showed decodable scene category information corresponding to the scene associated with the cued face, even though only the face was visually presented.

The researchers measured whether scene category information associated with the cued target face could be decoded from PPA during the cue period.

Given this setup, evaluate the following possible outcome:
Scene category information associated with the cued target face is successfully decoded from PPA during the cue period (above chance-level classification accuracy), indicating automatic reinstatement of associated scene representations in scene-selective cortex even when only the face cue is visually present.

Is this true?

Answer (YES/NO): NO